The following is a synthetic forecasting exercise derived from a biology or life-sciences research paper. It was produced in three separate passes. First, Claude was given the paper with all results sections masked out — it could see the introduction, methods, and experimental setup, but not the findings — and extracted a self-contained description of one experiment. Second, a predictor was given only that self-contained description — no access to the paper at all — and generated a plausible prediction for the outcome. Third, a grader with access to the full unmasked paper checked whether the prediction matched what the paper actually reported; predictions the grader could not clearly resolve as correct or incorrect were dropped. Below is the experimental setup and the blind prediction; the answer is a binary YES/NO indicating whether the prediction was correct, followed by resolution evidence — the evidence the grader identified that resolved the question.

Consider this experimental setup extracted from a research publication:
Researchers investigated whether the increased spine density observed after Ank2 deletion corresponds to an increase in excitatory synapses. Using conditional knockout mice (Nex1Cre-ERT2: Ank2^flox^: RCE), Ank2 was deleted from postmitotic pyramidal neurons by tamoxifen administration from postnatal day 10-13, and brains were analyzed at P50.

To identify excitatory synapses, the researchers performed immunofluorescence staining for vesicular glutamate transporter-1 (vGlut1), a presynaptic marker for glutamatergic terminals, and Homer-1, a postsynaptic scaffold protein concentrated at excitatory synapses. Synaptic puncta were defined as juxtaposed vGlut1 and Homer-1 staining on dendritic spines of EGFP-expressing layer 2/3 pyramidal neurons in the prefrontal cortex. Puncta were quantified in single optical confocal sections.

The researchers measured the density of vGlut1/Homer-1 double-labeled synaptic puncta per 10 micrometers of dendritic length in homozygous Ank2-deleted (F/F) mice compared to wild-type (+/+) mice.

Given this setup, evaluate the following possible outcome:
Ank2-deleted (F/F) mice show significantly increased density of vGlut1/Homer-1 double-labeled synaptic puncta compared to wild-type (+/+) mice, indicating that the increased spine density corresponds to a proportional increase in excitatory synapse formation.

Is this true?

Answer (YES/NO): YES